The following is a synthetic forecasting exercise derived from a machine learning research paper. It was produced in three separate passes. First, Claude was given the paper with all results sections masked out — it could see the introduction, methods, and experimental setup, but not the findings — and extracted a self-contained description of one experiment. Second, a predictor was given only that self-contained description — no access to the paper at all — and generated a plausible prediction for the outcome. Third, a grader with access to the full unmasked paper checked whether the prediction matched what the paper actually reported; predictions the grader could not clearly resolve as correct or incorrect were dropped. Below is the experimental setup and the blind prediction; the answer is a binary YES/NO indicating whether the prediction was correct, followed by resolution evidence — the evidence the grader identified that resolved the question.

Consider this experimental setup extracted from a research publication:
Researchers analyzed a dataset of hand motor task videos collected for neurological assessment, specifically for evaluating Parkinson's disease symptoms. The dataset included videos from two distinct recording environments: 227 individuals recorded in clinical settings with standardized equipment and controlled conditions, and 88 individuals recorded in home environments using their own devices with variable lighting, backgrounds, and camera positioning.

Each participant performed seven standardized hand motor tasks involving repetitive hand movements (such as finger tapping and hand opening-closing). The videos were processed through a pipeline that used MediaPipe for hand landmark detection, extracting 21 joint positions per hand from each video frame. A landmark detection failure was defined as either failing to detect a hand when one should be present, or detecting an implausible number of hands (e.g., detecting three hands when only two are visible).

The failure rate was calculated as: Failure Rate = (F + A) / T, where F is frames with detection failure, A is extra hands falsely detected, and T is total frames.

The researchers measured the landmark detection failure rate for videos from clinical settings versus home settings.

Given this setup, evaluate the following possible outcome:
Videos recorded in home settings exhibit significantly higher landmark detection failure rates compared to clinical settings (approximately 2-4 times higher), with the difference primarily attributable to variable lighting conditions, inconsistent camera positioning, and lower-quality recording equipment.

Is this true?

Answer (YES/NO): NO